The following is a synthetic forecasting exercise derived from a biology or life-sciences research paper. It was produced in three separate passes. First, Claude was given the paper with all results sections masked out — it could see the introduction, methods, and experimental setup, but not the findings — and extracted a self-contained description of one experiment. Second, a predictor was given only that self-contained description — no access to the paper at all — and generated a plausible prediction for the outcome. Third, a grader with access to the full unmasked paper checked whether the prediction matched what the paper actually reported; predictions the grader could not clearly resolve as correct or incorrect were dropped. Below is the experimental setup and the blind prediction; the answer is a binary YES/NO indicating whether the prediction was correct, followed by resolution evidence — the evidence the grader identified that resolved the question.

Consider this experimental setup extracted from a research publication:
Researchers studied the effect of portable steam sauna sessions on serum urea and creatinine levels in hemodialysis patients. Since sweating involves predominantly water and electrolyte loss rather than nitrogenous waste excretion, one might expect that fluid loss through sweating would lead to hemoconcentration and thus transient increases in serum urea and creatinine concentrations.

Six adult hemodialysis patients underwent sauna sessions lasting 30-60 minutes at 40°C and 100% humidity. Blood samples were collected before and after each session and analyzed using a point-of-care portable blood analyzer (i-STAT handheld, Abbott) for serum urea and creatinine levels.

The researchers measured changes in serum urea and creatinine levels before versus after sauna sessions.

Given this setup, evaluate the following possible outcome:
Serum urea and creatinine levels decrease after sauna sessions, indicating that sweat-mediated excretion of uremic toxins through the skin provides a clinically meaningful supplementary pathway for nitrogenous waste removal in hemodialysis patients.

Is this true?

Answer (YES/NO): NO